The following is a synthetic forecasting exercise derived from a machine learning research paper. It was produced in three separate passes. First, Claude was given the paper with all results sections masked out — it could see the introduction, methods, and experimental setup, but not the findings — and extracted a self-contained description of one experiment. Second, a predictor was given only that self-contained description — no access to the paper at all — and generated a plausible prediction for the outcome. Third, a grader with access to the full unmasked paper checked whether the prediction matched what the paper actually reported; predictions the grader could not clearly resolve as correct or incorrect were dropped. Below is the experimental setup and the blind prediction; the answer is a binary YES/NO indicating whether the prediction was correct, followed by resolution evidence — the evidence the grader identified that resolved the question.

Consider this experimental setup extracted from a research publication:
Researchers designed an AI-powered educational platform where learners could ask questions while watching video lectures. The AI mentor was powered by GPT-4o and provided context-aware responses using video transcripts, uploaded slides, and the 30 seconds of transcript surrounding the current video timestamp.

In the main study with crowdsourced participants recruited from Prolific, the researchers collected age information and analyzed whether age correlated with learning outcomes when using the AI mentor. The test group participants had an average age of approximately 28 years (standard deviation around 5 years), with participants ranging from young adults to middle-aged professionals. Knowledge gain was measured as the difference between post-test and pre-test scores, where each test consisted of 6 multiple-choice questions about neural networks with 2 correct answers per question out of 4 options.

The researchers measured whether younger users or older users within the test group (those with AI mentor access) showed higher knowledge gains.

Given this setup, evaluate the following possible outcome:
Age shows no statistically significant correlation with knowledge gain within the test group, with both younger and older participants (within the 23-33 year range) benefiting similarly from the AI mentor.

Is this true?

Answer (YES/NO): NO